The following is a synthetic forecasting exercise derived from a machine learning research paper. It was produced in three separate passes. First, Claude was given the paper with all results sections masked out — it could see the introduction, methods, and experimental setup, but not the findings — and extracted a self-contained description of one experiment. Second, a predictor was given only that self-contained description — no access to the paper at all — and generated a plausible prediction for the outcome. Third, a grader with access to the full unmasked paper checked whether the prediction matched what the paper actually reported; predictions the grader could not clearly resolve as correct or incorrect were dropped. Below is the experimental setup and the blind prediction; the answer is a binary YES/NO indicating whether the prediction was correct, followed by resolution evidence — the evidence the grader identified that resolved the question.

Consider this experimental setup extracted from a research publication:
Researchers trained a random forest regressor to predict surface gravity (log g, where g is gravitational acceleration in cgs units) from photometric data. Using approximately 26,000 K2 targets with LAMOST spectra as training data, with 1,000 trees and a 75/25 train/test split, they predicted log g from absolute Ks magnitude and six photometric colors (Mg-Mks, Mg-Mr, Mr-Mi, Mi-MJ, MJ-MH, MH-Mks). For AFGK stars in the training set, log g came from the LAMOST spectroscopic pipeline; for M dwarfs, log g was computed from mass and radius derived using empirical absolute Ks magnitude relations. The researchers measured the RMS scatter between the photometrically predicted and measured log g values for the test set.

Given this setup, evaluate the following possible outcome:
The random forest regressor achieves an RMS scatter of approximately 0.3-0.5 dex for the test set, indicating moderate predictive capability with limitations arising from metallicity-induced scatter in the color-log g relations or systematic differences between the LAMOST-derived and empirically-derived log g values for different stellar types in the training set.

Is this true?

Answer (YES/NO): NO